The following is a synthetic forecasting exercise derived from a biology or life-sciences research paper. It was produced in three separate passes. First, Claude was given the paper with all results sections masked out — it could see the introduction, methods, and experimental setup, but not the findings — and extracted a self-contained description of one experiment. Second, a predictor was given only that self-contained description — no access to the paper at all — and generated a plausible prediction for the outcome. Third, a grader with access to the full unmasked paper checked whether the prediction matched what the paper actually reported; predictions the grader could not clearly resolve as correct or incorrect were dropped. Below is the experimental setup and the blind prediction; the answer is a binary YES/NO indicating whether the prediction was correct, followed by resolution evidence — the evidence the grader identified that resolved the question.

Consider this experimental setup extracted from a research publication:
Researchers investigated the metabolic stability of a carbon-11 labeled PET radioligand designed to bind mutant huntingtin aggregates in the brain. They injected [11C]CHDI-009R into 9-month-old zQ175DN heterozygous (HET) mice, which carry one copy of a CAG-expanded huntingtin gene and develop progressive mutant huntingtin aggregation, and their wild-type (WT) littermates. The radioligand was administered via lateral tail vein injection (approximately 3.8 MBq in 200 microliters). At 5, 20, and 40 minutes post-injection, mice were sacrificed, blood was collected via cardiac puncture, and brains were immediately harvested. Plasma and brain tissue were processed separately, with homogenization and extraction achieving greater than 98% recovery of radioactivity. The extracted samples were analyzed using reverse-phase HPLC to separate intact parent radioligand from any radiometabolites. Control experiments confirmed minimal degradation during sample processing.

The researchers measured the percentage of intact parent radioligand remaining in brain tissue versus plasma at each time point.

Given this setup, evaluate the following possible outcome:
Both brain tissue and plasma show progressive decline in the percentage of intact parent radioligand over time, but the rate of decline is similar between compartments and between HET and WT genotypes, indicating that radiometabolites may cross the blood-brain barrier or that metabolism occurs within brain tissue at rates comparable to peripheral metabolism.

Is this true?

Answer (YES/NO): NO